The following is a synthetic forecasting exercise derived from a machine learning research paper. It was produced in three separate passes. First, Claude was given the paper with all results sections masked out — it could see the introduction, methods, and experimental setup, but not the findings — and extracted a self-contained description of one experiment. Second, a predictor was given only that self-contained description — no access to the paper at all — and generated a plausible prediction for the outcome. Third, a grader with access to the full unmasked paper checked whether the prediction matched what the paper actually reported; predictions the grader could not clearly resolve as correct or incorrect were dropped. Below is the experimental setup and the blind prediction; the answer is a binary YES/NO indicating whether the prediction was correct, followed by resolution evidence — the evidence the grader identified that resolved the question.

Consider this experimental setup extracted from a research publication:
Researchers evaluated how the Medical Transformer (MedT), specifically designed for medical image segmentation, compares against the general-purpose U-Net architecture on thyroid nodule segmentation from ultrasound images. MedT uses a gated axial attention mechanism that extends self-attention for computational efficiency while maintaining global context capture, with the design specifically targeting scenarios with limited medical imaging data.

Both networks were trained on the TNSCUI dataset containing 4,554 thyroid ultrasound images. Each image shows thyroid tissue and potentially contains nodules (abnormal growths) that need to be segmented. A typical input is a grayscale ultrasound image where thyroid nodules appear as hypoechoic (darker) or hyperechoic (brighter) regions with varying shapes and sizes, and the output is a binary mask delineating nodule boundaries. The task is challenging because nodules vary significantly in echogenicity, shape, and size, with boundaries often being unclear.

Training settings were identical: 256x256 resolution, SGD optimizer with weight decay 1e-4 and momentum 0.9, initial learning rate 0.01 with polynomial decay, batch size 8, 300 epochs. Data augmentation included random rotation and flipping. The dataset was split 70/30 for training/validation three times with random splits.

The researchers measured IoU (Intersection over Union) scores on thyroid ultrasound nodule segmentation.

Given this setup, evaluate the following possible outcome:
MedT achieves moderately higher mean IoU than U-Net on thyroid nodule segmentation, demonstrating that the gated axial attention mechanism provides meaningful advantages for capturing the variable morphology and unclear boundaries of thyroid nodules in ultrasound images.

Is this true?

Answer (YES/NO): NO